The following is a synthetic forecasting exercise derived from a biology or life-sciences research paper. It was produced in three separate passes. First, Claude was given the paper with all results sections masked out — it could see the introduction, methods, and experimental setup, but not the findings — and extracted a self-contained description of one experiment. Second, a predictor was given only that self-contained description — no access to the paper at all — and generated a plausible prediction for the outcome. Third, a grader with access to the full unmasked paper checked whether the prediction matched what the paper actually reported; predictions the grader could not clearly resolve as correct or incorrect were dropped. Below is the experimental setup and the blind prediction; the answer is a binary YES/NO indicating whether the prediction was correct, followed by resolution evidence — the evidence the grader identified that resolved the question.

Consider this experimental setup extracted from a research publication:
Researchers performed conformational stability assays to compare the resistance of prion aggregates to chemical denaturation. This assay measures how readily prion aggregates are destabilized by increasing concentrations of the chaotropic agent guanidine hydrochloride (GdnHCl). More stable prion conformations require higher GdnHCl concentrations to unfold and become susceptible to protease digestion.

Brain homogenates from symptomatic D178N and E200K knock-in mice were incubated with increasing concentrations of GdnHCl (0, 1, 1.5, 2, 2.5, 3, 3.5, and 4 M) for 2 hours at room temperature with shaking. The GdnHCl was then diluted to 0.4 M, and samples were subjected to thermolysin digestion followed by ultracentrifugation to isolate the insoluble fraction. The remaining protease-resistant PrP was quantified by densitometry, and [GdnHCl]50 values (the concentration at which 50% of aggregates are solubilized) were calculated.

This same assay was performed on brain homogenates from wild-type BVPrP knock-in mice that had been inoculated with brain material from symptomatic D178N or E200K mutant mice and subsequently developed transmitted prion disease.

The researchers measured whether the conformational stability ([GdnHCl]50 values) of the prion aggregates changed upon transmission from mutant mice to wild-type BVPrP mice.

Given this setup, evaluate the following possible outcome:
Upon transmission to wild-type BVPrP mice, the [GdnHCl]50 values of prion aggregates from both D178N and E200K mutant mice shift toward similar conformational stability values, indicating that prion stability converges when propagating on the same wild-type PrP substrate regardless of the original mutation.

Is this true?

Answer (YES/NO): NO